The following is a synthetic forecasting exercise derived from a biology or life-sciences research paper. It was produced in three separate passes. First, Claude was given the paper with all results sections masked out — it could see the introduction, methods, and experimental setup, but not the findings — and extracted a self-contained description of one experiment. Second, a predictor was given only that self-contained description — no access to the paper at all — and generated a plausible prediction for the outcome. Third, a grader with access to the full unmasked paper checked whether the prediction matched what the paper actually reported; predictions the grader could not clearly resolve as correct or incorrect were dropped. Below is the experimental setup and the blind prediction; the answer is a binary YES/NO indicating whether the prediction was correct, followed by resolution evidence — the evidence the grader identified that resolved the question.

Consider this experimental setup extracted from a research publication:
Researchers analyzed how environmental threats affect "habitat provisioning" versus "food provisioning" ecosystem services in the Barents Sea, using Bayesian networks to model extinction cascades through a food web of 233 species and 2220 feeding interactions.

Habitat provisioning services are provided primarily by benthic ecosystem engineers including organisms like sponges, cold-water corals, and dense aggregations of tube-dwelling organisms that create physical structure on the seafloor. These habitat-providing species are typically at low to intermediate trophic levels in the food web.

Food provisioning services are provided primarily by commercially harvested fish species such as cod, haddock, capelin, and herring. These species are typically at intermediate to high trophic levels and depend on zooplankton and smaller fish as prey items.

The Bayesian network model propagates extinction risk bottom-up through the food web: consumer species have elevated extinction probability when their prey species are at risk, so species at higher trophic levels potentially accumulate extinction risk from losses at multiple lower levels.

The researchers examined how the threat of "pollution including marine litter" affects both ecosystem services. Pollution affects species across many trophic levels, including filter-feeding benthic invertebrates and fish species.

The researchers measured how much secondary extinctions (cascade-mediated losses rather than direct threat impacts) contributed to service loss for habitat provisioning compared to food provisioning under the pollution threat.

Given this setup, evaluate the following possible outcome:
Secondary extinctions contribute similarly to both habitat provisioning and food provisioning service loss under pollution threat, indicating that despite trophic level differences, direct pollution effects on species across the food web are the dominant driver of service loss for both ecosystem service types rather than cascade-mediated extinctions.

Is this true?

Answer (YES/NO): NO